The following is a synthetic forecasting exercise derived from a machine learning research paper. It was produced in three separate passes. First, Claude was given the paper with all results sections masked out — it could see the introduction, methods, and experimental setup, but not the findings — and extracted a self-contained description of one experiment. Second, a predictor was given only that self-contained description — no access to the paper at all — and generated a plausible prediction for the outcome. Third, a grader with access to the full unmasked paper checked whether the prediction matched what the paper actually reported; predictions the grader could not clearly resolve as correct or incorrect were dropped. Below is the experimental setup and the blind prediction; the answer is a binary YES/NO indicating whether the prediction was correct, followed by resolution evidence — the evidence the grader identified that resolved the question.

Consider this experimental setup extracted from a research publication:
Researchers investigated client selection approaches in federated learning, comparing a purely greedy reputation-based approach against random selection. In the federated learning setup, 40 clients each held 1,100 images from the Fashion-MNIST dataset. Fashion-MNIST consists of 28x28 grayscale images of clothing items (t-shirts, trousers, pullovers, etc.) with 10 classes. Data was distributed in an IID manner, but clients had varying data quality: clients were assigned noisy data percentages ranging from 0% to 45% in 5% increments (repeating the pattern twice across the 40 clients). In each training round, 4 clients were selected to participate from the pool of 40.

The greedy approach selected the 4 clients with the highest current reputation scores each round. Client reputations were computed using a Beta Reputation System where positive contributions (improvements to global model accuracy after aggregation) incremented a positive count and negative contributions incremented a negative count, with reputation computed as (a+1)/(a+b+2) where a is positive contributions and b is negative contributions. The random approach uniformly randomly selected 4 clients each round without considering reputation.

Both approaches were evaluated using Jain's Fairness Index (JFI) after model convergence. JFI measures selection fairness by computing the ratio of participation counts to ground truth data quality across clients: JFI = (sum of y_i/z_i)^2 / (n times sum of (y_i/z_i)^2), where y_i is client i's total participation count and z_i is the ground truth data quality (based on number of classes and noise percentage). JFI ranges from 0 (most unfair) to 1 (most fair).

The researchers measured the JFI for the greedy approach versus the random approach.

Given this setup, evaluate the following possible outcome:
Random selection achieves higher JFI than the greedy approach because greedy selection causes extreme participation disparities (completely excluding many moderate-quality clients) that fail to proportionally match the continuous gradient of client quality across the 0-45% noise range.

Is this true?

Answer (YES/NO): YES